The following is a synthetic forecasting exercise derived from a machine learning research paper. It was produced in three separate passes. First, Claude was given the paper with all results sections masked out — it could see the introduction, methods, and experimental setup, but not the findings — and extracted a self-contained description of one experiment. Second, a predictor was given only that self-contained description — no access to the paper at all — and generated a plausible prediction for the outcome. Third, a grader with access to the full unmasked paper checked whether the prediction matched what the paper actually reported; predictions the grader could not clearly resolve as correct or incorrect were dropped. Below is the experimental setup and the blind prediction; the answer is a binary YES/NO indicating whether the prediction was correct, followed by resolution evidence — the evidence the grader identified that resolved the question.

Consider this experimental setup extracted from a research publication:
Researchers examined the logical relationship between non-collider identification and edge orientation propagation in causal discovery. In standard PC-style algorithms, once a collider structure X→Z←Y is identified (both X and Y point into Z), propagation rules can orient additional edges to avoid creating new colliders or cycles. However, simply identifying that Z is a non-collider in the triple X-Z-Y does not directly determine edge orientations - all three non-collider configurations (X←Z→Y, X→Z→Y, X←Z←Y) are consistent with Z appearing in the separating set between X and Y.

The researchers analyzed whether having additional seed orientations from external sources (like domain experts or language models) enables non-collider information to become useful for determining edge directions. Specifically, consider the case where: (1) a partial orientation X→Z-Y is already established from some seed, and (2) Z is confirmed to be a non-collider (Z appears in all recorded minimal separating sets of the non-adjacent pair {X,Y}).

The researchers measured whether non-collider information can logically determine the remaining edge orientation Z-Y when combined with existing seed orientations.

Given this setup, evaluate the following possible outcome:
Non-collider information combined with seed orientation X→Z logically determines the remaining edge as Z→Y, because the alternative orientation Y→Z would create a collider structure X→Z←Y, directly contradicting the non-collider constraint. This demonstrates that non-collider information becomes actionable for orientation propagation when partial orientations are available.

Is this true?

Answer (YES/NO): YES